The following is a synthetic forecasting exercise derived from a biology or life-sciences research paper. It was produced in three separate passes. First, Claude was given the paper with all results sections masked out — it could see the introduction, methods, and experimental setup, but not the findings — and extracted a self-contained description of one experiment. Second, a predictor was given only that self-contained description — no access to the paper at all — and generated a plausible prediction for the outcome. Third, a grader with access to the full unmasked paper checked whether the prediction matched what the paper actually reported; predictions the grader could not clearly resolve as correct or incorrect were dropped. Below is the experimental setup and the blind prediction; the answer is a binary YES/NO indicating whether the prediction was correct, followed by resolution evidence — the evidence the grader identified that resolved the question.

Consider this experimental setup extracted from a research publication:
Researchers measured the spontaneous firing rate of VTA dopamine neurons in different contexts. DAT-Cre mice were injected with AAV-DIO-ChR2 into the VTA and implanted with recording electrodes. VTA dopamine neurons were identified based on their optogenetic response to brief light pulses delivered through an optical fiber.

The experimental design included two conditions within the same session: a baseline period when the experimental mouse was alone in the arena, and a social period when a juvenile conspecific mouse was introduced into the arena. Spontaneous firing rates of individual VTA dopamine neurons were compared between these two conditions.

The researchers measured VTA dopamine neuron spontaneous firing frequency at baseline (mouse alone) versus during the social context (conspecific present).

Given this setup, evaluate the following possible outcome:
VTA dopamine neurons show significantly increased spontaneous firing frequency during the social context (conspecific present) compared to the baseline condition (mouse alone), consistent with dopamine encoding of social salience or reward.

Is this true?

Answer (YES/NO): YES